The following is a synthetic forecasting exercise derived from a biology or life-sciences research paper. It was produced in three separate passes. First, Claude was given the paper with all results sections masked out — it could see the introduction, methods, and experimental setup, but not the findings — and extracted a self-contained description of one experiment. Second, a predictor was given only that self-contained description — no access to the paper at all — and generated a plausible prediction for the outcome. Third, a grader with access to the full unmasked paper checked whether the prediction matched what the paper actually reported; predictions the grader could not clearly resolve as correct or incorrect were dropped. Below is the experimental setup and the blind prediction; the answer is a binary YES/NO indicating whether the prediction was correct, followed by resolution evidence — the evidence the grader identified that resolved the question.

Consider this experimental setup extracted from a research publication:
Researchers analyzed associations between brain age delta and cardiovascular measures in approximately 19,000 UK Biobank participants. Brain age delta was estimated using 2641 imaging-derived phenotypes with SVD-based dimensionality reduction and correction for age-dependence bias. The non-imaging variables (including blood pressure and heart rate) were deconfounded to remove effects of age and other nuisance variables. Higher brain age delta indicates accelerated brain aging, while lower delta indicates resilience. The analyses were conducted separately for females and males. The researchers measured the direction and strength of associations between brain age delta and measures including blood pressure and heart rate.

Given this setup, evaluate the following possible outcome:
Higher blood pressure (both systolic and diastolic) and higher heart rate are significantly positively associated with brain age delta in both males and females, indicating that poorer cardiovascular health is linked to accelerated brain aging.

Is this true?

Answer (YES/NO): YES